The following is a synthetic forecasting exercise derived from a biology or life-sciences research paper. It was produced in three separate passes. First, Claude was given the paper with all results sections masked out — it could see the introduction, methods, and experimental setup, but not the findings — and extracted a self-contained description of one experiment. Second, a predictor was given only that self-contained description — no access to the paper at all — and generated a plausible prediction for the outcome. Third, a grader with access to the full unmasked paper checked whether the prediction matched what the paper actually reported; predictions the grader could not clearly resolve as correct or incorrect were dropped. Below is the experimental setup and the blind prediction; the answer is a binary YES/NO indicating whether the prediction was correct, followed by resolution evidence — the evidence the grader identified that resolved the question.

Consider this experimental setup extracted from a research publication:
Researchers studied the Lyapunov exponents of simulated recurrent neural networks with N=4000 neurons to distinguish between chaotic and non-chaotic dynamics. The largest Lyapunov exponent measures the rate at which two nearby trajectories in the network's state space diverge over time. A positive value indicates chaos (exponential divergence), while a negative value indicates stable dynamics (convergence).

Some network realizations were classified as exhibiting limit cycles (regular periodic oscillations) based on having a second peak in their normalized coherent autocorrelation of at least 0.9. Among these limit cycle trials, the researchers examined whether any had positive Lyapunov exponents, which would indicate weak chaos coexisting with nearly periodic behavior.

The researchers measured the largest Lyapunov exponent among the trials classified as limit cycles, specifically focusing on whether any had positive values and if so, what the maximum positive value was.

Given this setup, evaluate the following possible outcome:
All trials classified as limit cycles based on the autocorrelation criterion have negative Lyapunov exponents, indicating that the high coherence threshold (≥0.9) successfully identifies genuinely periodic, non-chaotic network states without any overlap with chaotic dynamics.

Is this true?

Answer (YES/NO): NO